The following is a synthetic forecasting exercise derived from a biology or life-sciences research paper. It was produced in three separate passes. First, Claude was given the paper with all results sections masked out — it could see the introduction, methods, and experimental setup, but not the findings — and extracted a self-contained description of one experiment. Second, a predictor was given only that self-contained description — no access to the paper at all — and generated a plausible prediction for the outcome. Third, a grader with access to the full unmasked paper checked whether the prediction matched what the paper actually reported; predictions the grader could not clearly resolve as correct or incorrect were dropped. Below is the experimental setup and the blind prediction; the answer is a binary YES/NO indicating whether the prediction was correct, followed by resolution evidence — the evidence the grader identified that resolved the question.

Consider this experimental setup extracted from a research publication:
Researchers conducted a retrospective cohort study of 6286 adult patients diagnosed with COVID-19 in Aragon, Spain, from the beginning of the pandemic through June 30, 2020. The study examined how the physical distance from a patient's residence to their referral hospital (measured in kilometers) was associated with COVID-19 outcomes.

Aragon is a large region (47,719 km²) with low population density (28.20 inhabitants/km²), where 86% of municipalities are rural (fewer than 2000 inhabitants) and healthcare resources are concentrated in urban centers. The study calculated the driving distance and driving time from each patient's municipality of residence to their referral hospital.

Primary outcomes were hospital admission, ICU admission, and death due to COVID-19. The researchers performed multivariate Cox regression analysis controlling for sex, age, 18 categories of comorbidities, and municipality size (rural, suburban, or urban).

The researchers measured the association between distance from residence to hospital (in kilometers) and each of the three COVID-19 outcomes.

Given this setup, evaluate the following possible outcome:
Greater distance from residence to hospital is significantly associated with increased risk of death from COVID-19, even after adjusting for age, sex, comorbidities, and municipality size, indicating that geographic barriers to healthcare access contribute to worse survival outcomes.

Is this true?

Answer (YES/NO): NO